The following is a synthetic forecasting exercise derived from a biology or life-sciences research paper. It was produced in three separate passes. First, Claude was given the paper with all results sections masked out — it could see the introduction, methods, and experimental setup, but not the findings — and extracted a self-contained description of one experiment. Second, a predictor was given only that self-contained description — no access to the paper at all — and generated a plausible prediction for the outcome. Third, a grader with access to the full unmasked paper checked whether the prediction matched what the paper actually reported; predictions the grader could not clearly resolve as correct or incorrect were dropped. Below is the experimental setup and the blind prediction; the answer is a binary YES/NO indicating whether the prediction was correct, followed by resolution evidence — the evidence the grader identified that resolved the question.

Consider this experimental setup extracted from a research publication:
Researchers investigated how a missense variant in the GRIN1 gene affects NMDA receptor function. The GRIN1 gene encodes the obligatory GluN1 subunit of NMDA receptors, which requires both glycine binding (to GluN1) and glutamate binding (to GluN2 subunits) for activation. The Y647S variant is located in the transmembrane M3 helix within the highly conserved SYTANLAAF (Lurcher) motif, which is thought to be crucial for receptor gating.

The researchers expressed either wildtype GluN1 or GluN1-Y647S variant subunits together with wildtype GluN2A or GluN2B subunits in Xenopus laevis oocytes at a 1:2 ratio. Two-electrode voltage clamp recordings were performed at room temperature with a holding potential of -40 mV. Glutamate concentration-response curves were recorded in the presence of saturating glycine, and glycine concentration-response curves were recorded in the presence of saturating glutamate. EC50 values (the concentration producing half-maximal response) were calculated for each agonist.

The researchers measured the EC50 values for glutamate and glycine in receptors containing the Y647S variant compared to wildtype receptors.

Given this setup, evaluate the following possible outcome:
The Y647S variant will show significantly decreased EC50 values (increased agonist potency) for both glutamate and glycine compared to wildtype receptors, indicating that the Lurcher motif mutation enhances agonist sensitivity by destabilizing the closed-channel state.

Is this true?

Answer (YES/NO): YES